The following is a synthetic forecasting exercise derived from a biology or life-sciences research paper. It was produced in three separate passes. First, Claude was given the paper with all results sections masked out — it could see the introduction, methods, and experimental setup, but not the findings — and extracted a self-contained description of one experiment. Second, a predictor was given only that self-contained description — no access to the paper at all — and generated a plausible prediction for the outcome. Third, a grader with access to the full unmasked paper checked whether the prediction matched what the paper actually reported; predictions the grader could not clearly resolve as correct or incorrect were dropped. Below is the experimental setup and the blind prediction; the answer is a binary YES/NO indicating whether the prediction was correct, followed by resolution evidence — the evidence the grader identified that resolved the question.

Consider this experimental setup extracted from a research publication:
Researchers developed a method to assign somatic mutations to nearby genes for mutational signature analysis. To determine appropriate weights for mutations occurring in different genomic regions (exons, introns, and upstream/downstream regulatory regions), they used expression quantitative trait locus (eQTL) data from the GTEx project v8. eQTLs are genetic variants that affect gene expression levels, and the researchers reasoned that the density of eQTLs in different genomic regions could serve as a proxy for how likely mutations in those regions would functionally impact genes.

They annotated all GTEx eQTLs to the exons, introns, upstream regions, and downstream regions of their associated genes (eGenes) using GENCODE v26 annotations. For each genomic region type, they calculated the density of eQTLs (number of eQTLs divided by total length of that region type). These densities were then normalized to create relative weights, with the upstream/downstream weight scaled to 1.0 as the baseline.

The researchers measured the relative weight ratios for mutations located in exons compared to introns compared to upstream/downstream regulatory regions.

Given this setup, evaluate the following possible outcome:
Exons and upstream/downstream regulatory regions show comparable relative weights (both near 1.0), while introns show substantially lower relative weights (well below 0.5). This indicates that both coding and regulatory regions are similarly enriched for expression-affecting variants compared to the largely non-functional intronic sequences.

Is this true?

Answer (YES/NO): NO